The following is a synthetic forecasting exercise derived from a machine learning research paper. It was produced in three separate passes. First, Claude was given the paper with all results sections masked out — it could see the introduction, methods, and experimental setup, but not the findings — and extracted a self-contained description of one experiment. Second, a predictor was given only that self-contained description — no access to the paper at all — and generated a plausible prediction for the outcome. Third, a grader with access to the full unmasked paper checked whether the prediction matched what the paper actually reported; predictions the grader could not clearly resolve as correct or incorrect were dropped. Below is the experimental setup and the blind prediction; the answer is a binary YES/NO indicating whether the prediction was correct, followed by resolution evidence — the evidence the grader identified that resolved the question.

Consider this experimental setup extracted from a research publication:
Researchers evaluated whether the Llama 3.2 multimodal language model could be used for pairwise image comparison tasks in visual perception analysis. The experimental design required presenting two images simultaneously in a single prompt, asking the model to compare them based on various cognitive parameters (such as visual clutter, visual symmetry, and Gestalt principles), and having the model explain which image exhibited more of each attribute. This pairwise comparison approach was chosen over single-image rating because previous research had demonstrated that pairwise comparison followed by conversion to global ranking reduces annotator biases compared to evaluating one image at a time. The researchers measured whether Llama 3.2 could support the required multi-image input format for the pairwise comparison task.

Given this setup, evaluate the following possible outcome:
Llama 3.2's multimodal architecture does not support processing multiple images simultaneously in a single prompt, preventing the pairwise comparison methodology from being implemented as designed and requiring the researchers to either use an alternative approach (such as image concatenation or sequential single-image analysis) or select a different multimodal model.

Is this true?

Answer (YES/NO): YES